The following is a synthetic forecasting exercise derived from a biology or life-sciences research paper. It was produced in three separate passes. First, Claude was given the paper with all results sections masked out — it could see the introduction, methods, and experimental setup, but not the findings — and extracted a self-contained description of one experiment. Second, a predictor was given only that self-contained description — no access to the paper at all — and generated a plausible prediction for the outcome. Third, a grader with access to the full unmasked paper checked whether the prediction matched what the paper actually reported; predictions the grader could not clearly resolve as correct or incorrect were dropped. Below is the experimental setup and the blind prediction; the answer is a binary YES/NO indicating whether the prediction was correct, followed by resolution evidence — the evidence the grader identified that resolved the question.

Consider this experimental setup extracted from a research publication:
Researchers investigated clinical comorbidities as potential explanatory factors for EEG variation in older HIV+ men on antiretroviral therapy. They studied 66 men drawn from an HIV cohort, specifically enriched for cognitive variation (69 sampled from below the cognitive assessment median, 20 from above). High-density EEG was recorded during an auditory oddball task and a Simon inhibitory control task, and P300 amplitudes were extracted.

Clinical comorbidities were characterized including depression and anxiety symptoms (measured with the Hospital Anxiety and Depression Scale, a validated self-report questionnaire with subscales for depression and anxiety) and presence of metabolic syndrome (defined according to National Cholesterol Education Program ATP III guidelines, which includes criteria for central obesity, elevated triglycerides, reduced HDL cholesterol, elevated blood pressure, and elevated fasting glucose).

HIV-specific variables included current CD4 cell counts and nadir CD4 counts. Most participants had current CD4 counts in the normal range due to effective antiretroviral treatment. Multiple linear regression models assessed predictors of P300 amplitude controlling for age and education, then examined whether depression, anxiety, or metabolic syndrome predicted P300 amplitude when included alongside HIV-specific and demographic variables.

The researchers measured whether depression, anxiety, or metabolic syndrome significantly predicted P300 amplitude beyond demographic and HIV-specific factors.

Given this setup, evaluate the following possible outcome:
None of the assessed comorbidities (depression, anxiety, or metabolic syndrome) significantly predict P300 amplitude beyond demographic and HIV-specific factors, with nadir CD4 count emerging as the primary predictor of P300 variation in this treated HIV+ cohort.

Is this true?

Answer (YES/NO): NO